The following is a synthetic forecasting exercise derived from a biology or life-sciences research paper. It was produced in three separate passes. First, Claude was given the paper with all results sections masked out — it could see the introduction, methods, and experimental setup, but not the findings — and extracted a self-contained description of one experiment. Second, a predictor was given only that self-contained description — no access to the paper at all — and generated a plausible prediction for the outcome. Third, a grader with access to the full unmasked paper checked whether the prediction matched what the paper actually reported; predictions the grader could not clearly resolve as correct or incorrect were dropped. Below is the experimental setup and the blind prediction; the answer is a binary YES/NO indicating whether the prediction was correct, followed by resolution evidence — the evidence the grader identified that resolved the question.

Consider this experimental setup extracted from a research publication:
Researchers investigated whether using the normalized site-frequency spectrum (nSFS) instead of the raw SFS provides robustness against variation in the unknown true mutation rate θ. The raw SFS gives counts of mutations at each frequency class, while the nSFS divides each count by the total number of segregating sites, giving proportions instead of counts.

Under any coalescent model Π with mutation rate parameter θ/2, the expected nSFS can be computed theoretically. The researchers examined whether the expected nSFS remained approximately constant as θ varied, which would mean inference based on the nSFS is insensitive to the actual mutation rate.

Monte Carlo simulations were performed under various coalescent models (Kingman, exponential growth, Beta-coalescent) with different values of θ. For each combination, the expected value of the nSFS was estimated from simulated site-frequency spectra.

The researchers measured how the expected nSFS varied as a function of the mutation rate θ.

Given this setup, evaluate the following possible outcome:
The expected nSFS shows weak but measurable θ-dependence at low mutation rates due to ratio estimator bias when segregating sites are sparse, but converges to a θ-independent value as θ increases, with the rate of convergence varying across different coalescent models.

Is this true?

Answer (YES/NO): NO